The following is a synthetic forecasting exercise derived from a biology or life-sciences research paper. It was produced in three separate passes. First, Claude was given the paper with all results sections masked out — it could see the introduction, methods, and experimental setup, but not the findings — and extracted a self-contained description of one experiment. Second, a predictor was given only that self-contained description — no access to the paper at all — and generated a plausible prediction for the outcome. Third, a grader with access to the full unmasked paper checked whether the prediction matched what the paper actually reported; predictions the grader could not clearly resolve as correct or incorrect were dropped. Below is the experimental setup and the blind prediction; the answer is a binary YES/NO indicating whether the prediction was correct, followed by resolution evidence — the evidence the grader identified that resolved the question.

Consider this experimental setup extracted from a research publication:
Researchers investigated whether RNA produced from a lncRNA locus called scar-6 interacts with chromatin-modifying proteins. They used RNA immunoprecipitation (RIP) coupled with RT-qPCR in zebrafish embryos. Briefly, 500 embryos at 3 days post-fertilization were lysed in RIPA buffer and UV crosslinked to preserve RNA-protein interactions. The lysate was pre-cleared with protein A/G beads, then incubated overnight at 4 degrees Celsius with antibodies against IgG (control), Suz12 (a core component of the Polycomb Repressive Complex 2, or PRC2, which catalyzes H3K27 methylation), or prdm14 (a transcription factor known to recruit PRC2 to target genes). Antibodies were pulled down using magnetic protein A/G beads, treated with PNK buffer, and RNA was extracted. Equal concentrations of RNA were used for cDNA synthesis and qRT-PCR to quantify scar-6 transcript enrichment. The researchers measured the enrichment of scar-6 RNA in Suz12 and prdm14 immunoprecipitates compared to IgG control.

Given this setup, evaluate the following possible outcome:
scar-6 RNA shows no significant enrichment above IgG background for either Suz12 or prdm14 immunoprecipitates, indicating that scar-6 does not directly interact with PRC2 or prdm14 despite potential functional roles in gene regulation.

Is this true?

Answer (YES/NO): NO